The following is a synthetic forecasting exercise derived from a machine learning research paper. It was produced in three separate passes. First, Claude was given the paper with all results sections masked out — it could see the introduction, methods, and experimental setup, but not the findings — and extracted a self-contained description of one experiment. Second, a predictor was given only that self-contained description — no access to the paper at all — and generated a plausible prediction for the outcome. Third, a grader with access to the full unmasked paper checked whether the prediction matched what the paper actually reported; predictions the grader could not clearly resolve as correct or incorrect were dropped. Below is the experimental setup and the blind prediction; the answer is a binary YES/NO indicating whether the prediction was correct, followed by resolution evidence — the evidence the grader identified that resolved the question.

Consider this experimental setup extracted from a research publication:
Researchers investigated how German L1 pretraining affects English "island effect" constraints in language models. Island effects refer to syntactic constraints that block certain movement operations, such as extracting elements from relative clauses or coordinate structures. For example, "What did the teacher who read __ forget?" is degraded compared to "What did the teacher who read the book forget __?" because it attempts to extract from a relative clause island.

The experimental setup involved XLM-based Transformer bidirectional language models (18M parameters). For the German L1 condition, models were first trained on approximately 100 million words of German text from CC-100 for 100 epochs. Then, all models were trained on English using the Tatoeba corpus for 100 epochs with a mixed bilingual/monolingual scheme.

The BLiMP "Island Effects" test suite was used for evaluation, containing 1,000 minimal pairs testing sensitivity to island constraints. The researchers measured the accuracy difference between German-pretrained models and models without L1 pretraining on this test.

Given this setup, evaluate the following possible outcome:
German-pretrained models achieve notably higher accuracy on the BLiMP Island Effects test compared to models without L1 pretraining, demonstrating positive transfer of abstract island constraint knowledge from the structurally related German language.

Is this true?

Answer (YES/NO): YES